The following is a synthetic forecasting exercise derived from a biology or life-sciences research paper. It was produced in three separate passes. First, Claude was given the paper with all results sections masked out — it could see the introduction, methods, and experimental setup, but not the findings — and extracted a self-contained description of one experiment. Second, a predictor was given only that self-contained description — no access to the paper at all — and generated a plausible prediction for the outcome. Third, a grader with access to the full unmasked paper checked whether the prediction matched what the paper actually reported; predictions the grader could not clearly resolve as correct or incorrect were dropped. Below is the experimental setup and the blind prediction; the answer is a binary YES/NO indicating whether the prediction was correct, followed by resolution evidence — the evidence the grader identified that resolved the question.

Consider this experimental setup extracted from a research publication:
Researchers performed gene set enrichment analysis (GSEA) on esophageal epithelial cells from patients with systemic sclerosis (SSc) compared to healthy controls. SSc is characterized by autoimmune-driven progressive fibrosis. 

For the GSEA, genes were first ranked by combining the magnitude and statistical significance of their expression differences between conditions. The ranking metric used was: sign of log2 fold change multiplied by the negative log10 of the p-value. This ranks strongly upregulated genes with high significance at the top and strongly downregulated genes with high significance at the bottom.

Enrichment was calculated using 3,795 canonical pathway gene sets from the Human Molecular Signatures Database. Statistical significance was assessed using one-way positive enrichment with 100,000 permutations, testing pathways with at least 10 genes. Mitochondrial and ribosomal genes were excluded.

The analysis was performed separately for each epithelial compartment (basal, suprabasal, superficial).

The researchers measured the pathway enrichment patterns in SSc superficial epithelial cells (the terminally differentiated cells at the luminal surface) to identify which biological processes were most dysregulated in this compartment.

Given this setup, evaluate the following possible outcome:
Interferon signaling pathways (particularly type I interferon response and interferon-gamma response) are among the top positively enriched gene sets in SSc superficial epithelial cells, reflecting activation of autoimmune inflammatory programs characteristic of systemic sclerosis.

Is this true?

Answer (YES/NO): NO